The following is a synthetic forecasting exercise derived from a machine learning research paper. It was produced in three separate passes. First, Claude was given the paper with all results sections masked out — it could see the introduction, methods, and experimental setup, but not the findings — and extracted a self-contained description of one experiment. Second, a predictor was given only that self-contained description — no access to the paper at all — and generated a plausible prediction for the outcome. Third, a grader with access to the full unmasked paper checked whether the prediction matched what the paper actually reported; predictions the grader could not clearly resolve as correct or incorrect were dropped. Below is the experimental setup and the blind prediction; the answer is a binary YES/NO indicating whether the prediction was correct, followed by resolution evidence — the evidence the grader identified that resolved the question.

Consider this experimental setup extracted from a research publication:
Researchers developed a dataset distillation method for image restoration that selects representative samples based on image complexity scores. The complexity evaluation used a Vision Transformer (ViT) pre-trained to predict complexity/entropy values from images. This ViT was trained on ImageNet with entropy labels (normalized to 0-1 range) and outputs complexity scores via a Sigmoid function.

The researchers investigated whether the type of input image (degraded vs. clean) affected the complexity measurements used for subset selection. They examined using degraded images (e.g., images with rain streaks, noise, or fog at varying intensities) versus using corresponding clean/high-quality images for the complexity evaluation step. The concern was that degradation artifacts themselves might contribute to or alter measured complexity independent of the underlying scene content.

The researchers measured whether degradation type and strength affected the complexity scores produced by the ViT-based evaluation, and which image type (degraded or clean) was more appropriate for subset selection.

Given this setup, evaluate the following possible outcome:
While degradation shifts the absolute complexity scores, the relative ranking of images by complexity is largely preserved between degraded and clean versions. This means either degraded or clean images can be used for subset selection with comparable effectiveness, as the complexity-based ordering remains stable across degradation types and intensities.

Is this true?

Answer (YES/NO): NO